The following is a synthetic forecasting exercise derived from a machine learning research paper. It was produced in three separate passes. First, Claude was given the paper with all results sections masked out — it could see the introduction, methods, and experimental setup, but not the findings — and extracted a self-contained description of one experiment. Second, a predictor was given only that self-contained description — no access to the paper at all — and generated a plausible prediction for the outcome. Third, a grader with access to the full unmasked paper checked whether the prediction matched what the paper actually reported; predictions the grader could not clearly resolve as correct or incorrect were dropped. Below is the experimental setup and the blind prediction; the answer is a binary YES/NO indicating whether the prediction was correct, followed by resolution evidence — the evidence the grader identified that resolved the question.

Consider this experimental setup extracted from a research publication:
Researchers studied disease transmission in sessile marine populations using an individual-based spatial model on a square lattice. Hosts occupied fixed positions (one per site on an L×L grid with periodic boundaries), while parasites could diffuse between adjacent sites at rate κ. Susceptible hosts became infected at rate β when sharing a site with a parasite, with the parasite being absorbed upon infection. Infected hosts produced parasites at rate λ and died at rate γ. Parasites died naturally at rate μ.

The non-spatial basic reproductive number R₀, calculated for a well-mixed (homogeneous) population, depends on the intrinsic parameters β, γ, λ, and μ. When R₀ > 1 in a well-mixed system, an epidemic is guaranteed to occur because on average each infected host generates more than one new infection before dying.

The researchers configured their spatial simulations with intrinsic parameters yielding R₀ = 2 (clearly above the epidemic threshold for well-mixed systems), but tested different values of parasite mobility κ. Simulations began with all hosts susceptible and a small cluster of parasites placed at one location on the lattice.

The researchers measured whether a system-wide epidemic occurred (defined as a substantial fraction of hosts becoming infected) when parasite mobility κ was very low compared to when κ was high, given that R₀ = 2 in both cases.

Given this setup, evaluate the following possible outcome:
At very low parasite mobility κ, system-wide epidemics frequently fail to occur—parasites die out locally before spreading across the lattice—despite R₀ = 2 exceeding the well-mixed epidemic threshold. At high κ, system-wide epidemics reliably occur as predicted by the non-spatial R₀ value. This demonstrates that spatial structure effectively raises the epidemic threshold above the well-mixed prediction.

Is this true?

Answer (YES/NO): YES